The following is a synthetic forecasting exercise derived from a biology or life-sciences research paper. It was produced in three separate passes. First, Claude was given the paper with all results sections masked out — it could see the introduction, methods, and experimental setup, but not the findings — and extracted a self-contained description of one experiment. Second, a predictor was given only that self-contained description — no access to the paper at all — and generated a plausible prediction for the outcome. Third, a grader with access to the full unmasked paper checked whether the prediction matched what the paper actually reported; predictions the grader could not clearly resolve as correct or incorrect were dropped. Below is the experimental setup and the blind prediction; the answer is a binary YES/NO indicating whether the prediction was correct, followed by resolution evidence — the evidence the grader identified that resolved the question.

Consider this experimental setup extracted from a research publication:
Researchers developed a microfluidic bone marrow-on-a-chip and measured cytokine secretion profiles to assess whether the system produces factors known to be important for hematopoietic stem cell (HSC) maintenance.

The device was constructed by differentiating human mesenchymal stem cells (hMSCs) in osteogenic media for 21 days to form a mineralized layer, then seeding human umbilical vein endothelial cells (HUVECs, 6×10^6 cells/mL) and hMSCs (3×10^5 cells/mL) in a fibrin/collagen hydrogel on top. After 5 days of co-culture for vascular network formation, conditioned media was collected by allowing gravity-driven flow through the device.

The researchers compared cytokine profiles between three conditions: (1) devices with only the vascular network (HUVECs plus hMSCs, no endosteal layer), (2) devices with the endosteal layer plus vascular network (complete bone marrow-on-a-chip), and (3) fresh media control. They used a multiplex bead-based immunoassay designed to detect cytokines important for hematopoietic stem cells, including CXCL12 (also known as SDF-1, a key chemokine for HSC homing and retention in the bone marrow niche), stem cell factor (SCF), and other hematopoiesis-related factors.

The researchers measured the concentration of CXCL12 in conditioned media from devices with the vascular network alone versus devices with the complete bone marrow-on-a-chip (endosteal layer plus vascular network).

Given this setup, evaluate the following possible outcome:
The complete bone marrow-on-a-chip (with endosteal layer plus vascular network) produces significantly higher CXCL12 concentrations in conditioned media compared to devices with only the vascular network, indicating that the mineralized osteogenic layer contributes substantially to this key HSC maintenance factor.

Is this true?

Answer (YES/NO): NO